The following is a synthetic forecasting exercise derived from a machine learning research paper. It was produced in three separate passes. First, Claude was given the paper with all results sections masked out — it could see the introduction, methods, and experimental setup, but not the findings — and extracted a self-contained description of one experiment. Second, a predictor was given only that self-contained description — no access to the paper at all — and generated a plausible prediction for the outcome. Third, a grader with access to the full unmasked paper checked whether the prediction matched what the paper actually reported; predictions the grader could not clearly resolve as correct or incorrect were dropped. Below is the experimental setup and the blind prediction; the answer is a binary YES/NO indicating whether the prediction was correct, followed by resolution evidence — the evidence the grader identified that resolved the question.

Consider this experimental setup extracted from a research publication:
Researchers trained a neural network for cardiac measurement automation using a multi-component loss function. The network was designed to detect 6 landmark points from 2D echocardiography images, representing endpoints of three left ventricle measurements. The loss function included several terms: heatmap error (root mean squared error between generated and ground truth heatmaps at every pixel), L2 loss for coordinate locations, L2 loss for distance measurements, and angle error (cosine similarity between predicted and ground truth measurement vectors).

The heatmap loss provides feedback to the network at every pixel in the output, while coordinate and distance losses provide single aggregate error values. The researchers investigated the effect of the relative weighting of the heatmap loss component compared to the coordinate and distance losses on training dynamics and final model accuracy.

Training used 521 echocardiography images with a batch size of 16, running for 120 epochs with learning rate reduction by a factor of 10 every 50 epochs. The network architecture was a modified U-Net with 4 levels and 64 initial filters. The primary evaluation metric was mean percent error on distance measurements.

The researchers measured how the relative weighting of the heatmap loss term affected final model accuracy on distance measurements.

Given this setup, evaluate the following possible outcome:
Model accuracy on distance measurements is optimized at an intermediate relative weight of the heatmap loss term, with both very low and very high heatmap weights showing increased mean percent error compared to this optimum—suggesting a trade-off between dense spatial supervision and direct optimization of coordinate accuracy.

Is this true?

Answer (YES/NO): NO